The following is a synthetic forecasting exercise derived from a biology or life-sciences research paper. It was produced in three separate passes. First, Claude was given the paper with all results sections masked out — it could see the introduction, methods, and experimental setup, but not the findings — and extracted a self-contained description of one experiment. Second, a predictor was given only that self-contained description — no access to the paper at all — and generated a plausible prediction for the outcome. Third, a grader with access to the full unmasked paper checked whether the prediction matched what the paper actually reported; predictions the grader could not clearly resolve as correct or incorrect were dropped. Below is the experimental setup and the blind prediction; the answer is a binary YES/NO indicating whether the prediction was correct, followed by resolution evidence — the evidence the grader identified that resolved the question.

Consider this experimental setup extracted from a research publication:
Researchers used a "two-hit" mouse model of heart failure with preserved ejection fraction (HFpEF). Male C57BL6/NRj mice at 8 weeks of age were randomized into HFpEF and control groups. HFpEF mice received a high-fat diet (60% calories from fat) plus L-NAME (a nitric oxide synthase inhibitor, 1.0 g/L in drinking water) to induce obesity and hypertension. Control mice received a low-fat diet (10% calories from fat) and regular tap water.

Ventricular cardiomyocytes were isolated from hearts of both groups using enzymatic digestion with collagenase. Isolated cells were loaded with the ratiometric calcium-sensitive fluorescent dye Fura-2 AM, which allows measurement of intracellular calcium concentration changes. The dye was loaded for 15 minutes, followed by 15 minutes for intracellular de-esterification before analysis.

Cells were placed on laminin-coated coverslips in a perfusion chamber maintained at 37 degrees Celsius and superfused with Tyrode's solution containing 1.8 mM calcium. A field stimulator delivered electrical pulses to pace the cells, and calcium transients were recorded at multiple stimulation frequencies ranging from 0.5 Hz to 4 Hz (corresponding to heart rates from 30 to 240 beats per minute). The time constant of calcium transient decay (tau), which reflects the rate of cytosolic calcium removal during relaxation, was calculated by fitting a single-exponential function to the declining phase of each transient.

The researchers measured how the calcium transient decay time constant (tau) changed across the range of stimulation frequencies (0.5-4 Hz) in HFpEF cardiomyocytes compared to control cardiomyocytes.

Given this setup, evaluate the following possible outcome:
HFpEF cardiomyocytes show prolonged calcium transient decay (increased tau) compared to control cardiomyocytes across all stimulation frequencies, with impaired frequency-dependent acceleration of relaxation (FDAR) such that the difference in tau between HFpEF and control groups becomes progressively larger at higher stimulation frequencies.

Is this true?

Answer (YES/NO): NO